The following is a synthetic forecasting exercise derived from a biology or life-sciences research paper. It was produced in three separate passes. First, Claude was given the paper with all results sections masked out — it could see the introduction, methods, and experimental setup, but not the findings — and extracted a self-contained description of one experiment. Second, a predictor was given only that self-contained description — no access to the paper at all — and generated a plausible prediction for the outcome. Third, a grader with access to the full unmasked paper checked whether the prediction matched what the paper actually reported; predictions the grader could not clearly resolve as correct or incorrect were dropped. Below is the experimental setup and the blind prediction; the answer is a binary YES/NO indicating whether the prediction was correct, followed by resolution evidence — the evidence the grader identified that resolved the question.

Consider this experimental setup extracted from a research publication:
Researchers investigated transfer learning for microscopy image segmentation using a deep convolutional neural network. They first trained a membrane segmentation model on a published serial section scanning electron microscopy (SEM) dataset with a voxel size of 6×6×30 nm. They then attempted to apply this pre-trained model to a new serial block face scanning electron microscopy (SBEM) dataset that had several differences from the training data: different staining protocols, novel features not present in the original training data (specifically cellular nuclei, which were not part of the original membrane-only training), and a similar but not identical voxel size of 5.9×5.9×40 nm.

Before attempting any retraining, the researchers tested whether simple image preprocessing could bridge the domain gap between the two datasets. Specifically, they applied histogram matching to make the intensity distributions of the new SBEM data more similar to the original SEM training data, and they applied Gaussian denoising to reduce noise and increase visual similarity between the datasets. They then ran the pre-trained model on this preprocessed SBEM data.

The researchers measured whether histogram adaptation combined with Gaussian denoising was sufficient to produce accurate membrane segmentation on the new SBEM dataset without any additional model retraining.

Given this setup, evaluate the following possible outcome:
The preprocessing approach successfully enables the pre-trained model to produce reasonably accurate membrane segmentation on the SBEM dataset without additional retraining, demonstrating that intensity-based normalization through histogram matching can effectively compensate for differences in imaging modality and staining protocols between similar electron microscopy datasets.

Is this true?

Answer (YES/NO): NO